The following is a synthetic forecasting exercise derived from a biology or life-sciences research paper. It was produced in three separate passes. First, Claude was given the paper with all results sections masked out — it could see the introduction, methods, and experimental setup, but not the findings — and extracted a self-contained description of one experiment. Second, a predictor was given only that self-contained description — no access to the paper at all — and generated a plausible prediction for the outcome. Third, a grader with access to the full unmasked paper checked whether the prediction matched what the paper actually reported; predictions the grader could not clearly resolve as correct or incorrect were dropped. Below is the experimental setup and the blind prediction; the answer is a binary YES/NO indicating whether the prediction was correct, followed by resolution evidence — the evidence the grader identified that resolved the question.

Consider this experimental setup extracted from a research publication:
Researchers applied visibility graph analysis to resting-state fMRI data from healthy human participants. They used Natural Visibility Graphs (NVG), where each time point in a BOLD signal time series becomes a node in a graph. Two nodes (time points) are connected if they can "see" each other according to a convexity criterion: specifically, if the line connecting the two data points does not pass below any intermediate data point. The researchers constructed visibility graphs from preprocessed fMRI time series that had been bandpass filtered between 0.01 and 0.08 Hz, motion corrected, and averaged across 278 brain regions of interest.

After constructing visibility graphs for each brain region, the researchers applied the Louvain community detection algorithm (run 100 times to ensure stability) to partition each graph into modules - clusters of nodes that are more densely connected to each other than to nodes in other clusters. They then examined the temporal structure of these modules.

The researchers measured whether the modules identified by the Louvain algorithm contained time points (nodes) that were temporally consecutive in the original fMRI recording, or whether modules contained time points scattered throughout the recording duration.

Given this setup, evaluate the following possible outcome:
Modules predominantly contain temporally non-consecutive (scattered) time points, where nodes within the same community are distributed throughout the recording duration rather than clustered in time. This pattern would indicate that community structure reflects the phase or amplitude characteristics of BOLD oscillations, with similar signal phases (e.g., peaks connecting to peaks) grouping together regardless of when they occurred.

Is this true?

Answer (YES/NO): NO